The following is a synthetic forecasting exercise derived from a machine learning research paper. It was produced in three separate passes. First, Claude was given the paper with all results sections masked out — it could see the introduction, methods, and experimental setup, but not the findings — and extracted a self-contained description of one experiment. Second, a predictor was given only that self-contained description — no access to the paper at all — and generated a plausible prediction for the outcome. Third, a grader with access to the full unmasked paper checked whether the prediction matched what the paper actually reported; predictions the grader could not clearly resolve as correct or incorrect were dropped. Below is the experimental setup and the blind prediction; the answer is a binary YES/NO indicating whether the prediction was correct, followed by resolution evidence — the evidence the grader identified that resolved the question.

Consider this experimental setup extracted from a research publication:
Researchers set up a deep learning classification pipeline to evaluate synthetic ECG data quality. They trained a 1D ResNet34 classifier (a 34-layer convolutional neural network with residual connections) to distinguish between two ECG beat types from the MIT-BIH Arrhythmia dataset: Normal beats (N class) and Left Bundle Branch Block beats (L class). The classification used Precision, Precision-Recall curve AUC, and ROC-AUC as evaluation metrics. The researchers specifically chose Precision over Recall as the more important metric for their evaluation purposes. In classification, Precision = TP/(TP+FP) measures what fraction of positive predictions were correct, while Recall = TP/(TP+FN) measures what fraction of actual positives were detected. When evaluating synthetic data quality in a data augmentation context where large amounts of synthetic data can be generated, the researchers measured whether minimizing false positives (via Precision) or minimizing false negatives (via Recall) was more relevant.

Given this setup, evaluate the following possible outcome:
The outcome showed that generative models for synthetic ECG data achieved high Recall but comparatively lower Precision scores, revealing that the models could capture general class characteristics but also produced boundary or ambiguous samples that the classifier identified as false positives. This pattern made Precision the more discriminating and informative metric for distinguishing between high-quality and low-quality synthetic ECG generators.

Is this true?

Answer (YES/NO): NO